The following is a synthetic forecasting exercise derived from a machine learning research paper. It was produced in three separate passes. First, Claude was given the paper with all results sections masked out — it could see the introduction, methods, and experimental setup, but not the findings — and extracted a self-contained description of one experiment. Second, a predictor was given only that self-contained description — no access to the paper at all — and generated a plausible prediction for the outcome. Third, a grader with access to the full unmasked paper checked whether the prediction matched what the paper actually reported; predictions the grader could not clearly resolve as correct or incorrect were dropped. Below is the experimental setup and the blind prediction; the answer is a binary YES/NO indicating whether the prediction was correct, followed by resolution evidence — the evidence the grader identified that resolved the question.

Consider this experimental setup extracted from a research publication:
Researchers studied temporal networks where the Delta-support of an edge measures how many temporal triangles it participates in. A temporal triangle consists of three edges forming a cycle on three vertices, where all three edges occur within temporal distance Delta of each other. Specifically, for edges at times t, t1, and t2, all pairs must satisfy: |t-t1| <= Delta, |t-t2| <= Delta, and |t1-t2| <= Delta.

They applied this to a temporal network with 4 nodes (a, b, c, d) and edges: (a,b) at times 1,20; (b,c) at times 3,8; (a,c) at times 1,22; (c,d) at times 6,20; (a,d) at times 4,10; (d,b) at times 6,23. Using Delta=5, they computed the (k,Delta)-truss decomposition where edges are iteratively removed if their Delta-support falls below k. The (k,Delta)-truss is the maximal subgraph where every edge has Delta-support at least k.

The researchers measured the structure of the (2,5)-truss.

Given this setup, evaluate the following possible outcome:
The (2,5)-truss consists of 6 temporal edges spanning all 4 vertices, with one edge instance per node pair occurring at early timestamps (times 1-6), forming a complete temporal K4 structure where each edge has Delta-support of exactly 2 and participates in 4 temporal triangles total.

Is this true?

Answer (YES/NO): NO